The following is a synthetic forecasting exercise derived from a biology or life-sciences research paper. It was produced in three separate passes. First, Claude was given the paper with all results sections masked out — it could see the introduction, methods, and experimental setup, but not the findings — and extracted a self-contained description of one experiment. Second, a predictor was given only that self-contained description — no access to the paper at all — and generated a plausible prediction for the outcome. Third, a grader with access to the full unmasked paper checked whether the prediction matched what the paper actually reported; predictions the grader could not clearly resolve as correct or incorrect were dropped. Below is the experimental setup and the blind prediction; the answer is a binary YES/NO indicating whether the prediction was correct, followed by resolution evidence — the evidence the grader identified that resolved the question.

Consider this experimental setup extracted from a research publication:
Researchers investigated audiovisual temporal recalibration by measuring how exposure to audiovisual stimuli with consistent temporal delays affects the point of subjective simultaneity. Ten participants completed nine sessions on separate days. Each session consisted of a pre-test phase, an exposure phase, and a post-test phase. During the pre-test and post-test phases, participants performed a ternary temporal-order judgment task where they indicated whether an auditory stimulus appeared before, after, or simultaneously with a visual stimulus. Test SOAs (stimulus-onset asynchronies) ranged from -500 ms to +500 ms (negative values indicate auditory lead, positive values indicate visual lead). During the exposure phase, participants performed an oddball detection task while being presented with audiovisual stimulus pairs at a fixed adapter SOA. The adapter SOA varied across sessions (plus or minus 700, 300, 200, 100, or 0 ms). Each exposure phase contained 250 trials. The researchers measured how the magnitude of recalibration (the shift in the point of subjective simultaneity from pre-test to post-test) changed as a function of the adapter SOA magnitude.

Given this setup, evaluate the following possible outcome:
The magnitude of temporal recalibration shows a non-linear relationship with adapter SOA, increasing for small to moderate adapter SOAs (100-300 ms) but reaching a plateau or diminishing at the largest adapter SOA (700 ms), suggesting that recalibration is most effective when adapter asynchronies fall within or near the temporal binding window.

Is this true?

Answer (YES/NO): YES